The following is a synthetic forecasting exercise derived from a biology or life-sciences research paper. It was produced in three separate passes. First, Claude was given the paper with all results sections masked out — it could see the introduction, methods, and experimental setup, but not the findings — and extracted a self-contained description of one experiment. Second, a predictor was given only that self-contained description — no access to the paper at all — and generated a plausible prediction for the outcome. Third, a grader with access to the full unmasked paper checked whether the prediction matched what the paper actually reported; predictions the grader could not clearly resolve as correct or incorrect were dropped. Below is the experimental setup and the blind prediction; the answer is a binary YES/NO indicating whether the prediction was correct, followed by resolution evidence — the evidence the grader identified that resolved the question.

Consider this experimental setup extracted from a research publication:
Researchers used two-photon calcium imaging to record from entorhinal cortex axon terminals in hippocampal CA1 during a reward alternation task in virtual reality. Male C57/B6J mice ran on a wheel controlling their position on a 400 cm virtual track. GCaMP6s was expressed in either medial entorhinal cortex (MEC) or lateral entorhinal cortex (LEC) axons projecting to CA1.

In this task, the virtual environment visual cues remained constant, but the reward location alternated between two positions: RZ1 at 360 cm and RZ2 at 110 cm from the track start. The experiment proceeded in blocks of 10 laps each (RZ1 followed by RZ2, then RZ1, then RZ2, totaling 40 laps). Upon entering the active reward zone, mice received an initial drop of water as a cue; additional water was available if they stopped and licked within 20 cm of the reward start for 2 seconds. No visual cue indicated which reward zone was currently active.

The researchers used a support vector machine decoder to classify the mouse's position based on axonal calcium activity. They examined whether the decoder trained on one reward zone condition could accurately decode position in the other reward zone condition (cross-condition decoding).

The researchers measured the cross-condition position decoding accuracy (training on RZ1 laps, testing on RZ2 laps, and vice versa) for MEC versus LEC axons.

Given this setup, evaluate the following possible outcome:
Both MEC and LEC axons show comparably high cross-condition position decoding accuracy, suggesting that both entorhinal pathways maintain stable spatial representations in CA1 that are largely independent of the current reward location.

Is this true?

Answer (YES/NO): NO